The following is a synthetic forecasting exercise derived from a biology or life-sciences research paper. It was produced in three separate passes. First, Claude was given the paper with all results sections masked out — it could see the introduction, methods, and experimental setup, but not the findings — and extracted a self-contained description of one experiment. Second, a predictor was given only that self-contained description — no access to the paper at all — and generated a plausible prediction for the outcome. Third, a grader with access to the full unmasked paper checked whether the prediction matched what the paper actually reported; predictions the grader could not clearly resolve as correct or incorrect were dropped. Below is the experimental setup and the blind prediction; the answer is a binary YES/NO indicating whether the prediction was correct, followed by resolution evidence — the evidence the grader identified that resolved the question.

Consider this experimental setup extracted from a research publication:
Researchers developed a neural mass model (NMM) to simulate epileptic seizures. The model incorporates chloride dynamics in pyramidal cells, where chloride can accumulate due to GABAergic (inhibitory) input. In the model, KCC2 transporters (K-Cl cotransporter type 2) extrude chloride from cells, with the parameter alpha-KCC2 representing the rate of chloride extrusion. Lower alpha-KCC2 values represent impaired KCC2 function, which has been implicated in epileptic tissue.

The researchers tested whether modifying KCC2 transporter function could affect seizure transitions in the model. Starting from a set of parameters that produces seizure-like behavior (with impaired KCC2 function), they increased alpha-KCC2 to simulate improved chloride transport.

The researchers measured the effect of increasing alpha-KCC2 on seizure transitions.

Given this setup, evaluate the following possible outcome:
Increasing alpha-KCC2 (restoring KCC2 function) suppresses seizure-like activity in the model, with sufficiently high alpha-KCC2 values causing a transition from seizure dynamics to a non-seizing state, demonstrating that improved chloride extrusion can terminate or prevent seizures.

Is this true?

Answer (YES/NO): YES